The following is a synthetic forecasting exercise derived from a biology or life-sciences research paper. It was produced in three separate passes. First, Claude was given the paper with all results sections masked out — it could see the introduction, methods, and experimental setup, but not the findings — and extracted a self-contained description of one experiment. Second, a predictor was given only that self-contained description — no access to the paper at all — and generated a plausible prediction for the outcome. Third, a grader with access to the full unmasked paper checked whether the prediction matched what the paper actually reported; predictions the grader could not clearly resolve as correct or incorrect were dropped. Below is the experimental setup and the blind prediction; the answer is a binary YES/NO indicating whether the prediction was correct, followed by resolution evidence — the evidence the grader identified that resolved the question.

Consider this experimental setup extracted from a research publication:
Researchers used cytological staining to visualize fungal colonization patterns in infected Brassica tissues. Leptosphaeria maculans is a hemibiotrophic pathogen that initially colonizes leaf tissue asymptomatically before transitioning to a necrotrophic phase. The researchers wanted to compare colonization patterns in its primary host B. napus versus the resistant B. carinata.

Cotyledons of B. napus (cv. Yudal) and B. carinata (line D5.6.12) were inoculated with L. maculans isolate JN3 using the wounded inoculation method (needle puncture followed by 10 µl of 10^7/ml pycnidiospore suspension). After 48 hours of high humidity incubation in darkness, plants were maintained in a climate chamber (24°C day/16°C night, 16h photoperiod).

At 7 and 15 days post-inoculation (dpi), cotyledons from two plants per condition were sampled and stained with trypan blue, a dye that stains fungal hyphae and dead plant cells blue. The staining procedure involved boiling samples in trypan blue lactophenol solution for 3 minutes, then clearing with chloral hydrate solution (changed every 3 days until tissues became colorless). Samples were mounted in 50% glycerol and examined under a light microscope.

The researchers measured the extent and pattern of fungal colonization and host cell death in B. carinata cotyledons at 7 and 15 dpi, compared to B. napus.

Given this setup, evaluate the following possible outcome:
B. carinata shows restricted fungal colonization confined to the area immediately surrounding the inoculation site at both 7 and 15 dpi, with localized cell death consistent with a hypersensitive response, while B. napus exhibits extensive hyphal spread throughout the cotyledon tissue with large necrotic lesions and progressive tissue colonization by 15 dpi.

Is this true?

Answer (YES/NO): NO